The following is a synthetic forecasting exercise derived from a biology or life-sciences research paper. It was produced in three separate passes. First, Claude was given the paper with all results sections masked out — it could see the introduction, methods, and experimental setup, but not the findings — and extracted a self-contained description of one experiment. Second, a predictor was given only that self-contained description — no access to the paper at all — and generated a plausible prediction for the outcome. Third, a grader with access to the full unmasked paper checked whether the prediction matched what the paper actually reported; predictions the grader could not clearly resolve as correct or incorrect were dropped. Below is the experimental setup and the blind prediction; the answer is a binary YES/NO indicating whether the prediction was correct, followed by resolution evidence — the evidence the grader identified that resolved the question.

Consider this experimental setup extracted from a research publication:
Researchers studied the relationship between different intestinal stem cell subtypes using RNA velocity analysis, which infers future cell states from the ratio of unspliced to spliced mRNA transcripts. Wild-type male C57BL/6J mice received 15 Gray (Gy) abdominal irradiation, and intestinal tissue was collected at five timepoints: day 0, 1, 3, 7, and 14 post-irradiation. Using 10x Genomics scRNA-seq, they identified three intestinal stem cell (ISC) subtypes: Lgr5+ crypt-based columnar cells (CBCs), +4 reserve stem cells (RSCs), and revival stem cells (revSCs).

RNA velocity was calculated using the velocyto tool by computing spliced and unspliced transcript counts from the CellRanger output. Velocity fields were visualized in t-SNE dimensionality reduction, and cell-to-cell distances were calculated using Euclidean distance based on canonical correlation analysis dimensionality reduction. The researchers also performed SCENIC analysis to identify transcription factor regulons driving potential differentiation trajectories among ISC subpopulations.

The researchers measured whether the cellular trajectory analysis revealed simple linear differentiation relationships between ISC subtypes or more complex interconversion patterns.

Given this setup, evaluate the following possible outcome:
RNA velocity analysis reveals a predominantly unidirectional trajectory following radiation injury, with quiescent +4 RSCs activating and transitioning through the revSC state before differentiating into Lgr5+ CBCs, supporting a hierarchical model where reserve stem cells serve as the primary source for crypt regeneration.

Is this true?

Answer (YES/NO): NO